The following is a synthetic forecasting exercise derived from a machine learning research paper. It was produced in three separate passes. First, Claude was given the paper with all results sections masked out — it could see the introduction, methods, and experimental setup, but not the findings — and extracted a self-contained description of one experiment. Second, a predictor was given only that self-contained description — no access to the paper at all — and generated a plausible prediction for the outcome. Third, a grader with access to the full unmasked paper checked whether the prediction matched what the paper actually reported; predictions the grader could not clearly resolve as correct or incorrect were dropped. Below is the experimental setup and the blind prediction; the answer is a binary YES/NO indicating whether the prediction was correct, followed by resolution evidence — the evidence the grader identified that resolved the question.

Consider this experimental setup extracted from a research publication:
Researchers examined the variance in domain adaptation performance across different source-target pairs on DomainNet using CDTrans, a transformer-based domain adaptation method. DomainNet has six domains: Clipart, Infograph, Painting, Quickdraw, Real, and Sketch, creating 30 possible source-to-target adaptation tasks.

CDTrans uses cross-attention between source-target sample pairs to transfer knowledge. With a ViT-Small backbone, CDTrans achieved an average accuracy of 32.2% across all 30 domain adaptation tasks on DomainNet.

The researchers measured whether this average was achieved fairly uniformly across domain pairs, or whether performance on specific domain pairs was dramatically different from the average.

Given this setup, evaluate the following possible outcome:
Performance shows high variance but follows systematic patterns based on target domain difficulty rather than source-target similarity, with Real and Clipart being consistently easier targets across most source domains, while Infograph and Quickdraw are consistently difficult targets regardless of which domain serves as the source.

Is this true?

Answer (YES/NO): NO